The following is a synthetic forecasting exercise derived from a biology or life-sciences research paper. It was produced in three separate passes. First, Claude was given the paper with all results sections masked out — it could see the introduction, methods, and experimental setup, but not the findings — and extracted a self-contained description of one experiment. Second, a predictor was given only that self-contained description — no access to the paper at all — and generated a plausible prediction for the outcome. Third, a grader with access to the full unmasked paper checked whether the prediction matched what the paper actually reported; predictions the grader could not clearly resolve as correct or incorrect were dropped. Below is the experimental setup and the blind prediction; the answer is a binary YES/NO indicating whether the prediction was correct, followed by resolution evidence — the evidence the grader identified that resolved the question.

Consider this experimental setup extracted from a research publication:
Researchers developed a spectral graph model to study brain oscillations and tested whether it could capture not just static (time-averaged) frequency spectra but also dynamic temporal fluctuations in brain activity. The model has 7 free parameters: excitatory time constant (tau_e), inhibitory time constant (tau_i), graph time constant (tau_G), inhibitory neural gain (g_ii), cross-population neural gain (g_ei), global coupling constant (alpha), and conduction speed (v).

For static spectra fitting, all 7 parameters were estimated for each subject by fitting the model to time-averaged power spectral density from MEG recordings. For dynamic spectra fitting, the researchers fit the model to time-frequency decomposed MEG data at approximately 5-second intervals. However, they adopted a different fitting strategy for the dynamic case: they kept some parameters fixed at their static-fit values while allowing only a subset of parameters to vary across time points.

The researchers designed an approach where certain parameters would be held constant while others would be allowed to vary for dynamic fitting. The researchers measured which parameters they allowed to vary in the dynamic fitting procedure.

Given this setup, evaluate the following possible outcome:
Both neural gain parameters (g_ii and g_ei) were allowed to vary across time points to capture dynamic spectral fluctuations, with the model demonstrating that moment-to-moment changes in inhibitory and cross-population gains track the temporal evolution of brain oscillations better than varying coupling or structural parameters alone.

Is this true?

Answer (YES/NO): NO